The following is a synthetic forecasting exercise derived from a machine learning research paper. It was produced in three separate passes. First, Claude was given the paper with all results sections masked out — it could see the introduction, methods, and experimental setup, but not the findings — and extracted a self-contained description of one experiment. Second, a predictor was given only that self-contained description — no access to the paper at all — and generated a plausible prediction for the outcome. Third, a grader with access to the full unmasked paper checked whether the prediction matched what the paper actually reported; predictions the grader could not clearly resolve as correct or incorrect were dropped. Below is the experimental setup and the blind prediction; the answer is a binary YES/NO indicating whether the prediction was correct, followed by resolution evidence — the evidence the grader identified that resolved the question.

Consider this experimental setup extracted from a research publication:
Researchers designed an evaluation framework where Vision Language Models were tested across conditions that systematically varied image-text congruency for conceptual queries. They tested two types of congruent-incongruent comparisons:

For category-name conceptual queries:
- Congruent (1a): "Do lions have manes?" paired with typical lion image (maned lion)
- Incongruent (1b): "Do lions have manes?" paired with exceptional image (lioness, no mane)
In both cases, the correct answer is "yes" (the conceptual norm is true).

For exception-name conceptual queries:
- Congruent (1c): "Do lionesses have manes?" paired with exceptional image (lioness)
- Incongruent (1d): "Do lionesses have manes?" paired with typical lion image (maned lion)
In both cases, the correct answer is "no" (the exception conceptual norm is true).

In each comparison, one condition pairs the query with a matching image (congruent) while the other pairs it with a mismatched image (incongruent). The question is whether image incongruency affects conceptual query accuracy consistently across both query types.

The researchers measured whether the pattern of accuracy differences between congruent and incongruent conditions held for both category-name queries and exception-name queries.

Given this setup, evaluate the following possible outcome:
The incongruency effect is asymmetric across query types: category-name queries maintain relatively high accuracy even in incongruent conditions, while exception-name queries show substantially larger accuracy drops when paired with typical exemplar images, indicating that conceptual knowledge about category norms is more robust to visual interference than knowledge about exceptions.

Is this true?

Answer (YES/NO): NO